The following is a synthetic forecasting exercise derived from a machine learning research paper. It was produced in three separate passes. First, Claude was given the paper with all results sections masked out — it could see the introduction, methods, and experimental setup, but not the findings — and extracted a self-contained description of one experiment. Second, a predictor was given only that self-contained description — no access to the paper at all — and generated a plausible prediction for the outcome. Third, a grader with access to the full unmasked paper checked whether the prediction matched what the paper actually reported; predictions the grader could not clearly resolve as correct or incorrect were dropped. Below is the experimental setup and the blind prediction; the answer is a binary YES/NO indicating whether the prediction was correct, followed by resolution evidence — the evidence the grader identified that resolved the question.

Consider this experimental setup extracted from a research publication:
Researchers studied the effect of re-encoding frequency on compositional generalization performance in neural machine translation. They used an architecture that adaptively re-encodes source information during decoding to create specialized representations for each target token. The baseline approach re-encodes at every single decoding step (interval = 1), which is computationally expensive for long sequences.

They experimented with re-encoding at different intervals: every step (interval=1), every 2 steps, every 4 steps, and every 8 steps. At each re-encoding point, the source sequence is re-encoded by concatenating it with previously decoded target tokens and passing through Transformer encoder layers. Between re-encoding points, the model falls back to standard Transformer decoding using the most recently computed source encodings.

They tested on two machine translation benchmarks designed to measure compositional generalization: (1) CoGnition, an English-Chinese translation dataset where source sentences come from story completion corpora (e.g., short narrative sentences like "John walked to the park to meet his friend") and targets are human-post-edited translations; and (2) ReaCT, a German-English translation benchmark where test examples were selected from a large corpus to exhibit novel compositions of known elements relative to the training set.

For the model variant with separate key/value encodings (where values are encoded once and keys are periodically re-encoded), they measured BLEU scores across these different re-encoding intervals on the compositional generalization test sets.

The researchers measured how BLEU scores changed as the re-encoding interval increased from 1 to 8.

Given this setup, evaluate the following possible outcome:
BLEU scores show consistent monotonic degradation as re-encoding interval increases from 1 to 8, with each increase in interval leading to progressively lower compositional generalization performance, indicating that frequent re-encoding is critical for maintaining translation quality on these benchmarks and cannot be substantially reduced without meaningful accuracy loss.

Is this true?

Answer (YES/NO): NO